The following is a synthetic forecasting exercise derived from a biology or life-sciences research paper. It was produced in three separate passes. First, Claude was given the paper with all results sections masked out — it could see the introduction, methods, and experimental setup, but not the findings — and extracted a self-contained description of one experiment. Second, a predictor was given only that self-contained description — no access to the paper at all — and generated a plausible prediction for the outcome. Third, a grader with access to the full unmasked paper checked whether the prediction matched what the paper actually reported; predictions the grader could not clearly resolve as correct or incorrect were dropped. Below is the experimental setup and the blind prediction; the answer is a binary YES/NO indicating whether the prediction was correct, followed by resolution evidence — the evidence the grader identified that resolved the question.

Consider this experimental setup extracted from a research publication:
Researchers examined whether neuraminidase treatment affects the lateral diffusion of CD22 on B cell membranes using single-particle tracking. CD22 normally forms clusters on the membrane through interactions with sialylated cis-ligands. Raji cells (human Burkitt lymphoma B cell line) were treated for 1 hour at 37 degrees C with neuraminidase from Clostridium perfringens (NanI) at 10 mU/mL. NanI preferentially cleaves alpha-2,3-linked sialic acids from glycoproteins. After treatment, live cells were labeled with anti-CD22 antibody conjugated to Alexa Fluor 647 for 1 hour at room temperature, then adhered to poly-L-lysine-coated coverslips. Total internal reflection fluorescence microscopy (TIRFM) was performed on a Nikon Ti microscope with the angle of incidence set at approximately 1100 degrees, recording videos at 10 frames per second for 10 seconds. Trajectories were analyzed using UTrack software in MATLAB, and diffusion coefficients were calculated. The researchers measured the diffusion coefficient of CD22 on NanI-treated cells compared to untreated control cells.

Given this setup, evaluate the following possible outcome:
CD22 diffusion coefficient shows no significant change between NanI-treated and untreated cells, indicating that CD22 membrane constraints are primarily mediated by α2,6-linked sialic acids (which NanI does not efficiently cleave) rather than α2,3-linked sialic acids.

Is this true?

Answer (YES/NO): NO